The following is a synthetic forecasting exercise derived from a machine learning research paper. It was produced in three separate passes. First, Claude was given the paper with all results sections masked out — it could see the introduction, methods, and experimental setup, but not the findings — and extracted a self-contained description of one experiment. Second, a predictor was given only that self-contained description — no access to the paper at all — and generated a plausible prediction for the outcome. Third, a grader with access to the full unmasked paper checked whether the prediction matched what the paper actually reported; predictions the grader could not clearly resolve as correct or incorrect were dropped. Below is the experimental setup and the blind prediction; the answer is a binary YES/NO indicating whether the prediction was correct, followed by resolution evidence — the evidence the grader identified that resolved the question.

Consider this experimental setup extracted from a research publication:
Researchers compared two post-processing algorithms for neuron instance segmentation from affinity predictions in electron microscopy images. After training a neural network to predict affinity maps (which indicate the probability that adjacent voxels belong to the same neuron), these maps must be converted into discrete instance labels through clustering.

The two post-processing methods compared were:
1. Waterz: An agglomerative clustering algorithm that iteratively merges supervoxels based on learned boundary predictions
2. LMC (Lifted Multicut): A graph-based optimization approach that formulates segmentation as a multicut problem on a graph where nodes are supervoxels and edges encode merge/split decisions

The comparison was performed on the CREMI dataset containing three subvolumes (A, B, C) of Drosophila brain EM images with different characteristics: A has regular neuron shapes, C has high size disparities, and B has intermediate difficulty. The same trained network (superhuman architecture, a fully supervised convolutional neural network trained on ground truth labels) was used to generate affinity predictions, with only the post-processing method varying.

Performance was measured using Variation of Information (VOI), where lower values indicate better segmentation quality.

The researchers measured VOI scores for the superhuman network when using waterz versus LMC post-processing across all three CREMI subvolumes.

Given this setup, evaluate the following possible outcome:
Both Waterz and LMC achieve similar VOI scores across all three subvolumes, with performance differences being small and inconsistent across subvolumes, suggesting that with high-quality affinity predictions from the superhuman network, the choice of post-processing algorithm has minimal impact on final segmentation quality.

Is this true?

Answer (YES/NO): NO